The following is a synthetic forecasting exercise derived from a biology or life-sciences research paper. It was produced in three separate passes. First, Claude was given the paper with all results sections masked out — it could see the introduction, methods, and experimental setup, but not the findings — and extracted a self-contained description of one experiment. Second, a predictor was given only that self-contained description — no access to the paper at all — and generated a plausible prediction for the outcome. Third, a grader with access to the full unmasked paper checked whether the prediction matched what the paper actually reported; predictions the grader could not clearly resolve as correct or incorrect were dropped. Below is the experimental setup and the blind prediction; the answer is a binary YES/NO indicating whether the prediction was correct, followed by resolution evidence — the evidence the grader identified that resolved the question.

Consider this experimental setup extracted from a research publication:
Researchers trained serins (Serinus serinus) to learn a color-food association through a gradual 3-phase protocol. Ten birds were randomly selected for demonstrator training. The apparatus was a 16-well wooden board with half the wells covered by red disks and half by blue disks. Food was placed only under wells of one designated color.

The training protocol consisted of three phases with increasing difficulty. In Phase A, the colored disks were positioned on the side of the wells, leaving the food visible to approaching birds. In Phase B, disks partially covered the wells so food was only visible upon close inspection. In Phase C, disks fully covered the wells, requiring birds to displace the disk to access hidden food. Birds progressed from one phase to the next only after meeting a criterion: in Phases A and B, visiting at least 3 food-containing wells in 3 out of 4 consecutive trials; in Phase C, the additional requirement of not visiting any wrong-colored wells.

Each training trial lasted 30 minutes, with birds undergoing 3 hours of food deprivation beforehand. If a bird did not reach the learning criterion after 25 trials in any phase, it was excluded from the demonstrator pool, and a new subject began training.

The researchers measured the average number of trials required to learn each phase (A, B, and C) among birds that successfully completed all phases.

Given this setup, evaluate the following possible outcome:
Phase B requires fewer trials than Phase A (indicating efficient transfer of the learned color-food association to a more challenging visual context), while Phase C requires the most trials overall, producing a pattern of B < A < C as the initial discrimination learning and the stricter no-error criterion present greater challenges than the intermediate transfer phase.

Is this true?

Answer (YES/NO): NO